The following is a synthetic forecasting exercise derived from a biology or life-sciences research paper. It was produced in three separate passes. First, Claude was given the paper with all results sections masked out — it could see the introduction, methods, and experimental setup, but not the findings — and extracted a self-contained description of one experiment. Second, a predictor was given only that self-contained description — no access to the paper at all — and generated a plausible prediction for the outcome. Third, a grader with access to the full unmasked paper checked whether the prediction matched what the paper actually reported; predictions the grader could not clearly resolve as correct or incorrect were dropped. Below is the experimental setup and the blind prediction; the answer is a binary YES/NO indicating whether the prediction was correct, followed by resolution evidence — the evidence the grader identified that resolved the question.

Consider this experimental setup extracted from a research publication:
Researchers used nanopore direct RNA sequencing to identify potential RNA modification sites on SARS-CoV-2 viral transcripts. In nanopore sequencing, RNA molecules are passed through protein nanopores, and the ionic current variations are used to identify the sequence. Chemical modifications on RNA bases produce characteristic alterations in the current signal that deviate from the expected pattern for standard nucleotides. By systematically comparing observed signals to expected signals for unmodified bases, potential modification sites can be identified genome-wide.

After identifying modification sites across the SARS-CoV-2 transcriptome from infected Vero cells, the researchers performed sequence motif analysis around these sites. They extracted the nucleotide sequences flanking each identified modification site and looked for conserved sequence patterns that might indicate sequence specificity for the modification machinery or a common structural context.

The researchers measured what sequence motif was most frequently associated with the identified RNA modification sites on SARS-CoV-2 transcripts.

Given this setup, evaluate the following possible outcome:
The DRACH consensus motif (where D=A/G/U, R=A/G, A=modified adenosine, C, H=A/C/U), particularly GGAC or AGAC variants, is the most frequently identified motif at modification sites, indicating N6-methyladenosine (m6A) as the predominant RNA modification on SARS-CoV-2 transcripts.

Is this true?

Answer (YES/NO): NO